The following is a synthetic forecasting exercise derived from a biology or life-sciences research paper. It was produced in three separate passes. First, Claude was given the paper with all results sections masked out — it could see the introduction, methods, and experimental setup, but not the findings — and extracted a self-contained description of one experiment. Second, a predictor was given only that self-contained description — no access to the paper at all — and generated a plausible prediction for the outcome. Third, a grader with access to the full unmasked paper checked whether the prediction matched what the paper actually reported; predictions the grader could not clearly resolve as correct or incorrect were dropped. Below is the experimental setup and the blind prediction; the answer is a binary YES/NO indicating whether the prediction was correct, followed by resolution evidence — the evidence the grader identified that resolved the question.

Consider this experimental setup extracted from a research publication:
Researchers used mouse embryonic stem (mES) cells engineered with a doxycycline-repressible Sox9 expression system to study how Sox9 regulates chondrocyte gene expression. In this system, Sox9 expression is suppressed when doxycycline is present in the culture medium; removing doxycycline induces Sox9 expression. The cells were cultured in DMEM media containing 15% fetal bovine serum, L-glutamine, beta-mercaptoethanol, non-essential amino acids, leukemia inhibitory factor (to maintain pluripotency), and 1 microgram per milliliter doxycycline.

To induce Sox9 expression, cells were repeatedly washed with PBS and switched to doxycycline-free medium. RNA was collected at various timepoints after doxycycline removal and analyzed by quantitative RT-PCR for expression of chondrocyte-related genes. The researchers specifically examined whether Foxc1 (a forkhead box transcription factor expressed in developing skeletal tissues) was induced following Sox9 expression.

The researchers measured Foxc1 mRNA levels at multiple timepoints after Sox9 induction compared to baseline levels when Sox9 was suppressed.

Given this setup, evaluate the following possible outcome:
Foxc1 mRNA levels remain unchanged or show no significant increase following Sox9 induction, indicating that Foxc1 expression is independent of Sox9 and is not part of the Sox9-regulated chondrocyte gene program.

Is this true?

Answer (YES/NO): NO